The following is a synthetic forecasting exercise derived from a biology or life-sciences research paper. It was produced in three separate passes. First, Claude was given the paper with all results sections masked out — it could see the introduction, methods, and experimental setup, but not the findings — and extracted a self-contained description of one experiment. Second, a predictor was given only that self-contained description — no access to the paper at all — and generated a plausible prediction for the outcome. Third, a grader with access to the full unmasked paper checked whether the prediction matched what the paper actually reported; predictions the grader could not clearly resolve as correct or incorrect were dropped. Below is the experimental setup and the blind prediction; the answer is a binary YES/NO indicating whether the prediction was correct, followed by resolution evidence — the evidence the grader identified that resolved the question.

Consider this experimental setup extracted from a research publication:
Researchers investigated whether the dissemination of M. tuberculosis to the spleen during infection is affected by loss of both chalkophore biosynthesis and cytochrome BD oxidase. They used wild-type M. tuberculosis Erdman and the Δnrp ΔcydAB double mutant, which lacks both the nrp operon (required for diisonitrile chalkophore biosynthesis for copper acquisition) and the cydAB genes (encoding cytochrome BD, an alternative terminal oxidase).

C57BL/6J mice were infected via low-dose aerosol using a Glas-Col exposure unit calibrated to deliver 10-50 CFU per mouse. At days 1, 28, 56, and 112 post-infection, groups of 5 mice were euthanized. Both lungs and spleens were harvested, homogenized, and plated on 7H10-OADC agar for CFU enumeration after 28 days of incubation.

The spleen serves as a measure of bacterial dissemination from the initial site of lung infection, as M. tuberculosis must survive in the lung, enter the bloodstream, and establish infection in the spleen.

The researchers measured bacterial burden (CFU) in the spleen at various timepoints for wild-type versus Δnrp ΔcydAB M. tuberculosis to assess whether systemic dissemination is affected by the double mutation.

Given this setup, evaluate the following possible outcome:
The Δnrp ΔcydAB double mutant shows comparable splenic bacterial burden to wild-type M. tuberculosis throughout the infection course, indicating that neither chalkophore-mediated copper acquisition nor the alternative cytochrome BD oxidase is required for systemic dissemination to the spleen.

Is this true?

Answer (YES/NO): NO